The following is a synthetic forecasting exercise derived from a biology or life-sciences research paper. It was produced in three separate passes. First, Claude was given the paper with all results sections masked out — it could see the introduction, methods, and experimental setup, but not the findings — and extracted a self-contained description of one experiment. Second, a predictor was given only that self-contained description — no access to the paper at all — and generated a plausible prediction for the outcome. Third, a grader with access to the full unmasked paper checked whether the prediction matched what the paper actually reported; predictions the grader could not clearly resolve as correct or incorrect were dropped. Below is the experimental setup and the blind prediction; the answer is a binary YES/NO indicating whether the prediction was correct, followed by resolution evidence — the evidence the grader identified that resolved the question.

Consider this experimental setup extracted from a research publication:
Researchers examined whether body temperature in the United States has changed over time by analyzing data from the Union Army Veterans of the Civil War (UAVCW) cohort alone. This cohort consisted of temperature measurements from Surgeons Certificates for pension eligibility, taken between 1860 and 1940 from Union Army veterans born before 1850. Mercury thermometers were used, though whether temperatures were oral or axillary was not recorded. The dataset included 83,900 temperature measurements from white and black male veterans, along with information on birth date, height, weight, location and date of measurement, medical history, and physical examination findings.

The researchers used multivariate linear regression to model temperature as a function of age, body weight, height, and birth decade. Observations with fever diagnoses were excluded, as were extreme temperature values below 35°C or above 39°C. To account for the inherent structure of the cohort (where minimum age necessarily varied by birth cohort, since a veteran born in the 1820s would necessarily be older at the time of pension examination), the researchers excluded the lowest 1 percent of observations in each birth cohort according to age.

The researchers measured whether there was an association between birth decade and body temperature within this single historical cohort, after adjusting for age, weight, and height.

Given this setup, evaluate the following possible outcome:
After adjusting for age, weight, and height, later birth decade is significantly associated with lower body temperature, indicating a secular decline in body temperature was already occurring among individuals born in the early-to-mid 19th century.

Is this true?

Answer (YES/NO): YES